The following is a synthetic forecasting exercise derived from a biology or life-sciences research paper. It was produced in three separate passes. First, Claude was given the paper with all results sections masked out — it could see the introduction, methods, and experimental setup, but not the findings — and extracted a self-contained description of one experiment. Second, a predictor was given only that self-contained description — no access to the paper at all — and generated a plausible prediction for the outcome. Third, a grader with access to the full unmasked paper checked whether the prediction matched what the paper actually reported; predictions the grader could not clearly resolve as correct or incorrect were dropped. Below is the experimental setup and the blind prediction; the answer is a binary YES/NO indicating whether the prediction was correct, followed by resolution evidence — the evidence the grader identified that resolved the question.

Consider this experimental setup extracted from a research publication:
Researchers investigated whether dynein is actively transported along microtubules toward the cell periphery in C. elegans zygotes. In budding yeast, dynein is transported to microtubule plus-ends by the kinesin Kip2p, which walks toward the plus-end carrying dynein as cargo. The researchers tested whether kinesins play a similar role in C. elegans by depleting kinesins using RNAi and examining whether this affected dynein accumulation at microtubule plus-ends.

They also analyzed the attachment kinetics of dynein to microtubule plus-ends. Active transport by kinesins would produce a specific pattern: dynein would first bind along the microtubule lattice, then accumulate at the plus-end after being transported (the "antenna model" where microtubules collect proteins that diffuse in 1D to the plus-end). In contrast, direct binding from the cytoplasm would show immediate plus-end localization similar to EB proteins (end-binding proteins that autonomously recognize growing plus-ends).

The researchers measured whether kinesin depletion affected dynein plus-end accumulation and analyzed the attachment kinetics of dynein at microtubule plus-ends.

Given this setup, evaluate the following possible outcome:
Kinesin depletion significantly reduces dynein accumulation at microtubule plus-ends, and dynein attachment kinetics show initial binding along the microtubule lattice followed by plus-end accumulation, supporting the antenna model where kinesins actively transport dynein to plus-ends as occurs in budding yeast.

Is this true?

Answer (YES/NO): NO